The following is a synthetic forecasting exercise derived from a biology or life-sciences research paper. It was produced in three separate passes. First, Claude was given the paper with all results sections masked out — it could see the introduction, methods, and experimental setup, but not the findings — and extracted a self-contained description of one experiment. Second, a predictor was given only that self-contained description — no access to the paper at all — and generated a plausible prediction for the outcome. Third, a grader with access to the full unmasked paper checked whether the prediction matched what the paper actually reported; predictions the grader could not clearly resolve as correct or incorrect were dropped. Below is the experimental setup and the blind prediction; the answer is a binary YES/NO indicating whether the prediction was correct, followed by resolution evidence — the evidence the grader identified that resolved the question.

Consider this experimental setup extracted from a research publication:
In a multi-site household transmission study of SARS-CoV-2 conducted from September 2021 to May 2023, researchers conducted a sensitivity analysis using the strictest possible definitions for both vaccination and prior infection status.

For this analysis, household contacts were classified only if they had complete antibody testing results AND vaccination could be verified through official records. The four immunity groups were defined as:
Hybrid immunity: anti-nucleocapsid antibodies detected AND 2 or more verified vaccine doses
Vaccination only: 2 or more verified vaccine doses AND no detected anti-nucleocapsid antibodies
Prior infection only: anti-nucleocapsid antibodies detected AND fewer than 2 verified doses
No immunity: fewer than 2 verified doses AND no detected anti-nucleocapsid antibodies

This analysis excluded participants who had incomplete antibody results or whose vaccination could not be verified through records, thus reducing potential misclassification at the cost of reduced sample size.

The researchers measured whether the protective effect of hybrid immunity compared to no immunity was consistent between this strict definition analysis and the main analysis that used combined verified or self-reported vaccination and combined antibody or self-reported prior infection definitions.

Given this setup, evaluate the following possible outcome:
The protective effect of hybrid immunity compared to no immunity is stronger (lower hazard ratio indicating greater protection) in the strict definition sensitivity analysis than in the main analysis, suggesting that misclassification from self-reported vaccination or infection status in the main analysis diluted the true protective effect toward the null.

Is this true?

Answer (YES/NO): NO